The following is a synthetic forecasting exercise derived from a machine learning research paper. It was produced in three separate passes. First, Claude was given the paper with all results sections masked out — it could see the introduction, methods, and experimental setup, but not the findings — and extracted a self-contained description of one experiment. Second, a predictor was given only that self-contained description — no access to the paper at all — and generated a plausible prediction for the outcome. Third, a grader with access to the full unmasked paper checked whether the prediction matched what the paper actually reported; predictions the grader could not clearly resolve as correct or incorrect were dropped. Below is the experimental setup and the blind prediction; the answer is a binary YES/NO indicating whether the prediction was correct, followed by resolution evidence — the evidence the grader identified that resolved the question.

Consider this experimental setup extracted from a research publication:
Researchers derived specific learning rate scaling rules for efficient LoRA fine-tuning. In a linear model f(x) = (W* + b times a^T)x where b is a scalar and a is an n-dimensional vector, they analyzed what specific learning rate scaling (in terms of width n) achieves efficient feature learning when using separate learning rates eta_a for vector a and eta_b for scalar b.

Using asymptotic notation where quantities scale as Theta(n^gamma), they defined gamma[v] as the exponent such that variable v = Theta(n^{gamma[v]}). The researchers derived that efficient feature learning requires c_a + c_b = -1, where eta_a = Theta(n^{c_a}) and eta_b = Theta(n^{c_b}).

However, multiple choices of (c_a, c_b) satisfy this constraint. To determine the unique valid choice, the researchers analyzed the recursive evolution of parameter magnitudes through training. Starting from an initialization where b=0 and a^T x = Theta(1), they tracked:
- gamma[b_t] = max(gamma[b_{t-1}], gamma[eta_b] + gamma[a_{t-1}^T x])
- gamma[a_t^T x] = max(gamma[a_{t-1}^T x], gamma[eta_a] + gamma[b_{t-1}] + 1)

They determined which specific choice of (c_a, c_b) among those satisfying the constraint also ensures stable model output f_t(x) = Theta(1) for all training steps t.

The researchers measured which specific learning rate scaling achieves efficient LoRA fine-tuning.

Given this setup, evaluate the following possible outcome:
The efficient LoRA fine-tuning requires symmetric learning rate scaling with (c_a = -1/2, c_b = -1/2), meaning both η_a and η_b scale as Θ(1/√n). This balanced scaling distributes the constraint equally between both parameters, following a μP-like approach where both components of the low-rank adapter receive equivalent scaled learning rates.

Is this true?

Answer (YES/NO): NO